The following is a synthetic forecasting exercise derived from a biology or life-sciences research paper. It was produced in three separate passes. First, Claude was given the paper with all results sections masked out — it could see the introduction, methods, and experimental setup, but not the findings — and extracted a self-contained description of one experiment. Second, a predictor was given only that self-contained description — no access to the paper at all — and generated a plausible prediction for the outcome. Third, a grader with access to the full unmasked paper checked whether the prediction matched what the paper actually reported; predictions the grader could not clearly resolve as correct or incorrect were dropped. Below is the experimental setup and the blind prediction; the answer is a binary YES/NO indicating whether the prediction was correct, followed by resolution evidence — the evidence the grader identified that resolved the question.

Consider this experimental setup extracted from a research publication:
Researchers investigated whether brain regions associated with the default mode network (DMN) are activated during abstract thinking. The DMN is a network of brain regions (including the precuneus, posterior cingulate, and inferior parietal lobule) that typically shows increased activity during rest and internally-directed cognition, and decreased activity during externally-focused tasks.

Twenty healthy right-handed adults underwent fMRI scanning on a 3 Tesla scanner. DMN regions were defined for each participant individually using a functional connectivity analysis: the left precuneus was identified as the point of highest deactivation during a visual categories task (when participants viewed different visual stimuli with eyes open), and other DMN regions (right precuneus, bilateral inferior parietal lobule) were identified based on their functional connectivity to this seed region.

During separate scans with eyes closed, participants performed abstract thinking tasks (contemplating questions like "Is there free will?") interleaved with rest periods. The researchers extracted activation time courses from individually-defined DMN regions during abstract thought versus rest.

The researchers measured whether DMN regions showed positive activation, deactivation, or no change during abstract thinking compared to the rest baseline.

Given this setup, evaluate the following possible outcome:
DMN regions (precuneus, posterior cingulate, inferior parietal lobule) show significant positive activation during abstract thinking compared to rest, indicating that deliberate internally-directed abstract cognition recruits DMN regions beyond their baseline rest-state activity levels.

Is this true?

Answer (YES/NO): NO